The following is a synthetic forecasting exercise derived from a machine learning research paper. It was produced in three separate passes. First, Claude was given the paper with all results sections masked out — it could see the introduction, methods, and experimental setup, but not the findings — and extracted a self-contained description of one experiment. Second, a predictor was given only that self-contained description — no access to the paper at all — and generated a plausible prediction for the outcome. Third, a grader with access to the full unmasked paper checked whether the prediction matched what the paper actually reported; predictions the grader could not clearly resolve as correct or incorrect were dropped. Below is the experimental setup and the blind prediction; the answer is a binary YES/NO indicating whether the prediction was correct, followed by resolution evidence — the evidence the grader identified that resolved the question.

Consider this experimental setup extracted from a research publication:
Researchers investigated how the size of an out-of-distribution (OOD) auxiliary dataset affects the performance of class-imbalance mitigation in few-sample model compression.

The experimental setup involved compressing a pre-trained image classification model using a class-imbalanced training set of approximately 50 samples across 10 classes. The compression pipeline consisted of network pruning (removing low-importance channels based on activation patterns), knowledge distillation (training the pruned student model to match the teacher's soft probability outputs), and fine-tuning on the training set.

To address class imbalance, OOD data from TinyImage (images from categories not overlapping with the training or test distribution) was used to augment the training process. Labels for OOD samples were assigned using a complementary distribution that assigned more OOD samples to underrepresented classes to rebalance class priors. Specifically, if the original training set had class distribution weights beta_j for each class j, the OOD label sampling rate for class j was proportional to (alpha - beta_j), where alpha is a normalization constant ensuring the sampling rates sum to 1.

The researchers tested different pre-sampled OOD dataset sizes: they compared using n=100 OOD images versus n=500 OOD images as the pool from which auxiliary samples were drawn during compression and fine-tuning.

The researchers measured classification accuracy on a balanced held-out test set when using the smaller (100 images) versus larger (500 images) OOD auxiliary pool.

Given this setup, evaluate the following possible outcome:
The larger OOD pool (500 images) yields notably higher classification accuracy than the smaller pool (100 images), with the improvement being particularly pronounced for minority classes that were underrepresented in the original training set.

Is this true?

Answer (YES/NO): NO